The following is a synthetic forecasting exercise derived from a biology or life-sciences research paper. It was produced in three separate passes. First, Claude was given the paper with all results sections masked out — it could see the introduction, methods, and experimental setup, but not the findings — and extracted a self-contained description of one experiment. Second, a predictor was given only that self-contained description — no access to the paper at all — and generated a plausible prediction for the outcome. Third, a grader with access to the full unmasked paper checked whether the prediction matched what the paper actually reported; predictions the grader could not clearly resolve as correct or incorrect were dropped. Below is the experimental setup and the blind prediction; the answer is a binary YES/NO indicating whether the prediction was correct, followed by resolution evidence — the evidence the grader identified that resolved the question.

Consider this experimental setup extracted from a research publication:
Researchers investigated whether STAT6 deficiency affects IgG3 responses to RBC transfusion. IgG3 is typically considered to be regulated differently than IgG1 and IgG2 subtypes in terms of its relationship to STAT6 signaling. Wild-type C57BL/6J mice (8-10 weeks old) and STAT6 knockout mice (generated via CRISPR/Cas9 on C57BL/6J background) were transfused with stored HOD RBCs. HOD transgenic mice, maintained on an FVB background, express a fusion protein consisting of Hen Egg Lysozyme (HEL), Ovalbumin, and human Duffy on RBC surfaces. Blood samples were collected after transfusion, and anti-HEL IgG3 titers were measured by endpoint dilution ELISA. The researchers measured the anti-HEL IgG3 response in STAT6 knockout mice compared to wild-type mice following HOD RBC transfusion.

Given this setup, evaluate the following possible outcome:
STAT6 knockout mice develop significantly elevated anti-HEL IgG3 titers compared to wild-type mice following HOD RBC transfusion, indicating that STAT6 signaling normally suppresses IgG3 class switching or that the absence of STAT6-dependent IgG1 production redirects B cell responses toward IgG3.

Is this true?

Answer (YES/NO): NO